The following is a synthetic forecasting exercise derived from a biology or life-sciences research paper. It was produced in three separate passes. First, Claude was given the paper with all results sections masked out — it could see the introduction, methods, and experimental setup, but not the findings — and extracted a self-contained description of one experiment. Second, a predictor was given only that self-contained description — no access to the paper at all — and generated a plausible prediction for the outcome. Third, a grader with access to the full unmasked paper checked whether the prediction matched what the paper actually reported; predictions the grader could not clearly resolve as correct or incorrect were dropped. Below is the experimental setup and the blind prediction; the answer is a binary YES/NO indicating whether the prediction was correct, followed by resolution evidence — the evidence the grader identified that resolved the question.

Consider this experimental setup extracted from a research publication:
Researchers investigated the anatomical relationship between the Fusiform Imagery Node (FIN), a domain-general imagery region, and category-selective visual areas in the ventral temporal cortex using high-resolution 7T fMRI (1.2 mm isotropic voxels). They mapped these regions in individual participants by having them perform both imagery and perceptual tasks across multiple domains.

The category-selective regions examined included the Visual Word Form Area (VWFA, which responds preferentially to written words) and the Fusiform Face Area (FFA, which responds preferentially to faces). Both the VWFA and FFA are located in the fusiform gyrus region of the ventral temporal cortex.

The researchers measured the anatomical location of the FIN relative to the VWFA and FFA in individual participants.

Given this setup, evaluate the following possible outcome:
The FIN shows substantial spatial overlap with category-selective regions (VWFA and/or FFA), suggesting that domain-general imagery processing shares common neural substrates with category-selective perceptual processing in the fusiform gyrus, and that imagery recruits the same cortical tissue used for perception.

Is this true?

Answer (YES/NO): NO